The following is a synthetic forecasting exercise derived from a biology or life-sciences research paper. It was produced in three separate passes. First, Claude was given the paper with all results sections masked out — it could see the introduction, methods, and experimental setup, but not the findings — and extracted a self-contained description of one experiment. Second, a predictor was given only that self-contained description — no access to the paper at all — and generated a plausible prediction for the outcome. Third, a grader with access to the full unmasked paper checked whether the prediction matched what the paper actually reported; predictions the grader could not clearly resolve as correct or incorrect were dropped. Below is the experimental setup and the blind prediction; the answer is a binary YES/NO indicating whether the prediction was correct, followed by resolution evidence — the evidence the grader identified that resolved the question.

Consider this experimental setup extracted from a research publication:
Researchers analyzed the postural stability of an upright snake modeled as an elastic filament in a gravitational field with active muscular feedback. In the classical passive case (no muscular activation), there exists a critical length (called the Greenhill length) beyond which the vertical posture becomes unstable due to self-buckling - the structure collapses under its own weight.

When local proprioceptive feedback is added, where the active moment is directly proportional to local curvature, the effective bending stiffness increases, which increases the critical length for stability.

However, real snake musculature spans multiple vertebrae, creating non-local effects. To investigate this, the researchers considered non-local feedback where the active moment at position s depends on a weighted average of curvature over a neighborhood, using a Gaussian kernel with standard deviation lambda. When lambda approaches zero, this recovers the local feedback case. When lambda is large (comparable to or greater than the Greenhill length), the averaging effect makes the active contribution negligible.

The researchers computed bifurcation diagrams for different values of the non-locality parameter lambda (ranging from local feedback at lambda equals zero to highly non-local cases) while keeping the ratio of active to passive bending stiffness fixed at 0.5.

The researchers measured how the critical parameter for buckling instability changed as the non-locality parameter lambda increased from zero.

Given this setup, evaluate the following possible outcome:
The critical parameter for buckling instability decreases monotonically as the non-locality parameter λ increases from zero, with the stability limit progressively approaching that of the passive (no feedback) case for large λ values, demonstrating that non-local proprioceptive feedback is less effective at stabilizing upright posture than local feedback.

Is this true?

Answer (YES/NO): YES